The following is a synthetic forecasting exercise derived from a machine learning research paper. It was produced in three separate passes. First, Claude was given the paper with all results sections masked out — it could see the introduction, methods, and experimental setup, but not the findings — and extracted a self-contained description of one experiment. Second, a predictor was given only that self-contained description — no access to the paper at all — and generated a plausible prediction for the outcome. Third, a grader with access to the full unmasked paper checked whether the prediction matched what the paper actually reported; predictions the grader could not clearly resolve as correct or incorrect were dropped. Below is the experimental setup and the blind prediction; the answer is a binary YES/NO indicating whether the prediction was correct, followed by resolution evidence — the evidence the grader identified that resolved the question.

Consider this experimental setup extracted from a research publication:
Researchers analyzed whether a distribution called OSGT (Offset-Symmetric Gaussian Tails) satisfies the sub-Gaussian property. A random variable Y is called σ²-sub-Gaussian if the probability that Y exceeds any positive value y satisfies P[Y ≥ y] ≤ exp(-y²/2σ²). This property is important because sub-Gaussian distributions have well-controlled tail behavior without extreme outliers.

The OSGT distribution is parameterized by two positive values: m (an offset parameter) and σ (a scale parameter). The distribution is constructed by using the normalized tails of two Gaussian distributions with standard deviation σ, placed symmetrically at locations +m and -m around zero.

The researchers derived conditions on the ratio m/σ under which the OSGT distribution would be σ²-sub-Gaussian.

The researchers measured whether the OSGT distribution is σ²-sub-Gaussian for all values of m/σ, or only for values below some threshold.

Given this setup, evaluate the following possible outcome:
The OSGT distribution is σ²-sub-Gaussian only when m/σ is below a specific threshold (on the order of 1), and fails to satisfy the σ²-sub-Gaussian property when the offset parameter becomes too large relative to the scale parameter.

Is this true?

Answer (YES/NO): NO